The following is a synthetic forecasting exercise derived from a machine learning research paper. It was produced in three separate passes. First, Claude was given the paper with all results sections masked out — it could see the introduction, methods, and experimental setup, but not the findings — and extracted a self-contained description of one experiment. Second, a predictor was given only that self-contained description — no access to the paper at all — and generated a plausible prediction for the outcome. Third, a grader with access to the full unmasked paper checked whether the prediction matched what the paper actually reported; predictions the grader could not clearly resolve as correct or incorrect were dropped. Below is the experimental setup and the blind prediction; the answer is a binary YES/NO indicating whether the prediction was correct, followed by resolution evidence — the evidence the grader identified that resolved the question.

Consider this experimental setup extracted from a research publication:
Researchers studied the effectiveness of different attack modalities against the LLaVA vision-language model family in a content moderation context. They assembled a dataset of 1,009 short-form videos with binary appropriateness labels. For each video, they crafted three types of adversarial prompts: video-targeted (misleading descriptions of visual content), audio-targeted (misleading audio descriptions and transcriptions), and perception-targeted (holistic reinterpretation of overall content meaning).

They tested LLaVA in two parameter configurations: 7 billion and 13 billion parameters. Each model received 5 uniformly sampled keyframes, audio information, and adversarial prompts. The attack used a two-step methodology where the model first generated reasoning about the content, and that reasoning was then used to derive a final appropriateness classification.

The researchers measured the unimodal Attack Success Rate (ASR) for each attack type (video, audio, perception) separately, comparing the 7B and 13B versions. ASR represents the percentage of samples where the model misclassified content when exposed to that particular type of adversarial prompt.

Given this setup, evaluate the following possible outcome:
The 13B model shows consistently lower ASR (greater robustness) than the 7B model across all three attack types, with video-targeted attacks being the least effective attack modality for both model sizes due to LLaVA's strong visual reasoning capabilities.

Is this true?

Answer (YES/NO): NO